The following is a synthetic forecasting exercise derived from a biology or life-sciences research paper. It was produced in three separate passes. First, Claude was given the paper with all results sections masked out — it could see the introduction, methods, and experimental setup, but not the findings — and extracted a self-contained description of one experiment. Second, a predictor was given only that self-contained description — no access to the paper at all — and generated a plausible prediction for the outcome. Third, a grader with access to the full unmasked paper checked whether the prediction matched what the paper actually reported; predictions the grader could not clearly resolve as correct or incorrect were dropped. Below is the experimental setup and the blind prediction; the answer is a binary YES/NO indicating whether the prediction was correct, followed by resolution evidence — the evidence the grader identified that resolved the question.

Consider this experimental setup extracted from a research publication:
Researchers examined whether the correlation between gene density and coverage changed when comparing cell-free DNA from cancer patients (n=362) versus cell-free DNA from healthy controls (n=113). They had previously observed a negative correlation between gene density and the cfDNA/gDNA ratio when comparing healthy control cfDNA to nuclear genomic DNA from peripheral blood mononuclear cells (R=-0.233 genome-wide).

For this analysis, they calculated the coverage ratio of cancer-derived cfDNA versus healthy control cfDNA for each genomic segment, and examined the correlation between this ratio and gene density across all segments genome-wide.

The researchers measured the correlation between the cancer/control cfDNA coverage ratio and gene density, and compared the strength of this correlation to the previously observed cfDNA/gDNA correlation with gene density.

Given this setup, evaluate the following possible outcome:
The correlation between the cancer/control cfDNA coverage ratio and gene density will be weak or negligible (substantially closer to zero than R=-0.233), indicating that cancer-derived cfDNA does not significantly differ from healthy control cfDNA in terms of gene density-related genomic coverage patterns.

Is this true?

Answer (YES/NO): NO